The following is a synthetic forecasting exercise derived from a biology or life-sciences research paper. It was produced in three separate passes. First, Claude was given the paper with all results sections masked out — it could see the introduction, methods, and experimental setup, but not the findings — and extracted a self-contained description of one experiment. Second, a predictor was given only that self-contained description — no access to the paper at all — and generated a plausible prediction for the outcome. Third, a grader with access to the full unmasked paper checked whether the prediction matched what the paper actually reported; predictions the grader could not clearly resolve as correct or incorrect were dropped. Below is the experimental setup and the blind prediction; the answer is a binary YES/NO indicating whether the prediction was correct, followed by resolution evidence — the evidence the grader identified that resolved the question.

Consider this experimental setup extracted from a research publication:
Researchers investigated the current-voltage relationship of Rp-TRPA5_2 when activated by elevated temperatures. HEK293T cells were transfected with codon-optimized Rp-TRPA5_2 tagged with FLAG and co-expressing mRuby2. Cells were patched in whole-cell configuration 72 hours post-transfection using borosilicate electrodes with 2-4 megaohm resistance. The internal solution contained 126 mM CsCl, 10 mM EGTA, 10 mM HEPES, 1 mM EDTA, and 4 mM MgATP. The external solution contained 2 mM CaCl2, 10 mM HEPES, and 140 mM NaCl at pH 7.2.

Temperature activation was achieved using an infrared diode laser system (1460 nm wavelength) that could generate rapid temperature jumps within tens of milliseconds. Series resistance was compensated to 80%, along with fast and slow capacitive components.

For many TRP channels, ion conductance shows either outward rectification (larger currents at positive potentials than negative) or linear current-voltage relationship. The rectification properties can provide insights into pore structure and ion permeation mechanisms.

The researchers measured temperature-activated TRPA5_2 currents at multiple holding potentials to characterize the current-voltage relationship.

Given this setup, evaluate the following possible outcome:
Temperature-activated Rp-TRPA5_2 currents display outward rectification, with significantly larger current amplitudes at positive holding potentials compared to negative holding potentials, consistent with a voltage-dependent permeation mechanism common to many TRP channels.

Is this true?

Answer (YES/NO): NO